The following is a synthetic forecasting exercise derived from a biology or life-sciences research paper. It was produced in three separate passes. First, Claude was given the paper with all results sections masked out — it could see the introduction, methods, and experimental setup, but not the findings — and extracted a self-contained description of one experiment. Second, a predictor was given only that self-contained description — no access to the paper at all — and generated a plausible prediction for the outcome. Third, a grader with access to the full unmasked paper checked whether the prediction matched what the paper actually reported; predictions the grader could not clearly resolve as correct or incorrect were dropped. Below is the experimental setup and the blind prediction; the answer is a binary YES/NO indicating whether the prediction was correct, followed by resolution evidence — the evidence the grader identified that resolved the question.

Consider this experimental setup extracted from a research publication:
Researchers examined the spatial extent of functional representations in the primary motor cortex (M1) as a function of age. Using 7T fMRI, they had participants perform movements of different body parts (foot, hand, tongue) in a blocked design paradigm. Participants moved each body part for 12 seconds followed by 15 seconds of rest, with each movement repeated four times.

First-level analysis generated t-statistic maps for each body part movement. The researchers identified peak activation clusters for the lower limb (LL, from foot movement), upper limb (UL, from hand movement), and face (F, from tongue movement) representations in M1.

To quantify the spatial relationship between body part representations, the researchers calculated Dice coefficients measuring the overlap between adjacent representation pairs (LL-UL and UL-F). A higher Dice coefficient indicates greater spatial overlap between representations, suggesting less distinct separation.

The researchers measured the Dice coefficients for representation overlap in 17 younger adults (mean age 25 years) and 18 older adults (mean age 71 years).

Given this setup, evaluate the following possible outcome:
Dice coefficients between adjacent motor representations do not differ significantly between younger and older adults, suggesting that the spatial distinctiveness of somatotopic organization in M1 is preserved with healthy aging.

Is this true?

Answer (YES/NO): YES